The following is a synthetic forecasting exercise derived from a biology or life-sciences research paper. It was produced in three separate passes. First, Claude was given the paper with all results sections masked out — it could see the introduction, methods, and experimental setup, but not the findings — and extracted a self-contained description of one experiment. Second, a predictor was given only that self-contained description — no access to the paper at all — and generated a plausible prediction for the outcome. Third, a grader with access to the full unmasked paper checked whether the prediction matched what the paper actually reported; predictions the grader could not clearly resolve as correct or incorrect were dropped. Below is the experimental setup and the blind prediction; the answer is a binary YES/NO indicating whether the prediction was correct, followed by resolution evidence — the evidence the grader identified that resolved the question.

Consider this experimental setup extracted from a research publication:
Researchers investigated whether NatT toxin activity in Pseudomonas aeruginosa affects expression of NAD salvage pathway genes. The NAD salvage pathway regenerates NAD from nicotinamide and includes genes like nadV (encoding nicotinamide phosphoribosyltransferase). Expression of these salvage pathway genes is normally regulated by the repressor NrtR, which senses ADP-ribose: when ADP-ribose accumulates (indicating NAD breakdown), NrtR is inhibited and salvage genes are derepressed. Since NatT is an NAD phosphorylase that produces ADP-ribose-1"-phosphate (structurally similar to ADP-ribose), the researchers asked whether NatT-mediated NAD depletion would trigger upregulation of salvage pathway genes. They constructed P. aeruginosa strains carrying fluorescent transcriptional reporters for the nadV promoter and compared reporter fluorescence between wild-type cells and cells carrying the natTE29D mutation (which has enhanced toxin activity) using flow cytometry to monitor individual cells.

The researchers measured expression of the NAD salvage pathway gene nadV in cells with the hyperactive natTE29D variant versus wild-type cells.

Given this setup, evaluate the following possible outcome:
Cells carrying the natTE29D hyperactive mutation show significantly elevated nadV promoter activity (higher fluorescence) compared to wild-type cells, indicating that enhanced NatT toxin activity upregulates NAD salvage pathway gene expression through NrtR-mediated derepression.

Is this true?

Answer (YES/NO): NO